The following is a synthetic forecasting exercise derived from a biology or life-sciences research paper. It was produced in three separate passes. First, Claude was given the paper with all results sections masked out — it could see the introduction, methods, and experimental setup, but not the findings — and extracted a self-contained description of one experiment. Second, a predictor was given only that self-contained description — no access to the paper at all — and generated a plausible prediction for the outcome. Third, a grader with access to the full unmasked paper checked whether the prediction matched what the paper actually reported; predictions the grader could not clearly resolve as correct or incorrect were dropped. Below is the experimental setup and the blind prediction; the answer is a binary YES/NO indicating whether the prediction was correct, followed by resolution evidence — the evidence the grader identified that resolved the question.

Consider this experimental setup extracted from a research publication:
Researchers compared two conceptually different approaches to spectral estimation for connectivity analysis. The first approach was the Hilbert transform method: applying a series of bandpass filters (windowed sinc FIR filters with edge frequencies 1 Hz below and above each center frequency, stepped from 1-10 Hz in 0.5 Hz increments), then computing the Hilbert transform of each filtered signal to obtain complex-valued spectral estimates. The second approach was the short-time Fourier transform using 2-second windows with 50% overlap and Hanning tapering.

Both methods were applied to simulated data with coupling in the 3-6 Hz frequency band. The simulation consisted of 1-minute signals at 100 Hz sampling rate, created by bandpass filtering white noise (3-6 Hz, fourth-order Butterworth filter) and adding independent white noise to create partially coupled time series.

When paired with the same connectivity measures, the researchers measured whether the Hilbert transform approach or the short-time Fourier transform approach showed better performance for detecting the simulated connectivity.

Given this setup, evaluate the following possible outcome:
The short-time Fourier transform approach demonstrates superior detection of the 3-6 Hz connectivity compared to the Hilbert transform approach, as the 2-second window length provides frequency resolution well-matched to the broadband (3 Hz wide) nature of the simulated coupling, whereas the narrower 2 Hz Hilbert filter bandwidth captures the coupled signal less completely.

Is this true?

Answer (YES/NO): NO